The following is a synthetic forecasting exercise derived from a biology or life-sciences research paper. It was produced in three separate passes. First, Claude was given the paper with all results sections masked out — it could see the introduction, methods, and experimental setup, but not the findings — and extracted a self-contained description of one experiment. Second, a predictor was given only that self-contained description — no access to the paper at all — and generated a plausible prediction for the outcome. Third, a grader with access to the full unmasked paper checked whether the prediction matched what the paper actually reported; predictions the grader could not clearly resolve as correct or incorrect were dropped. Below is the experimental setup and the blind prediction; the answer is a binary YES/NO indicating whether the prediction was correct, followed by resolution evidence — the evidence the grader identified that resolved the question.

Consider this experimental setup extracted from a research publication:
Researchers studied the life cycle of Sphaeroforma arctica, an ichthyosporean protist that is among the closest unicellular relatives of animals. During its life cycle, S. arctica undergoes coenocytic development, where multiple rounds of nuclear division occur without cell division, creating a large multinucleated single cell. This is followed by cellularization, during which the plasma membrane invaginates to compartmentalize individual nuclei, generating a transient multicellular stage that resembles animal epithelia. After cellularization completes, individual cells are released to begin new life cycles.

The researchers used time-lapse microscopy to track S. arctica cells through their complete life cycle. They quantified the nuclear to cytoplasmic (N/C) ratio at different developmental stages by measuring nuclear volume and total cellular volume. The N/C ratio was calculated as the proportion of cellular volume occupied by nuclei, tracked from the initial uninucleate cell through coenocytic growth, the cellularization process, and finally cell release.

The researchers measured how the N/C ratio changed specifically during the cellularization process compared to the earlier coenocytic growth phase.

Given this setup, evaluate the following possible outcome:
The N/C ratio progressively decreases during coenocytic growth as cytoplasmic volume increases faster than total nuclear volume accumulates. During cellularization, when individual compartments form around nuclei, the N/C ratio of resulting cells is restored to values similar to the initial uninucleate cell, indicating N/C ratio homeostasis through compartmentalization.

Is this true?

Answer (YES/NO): NO